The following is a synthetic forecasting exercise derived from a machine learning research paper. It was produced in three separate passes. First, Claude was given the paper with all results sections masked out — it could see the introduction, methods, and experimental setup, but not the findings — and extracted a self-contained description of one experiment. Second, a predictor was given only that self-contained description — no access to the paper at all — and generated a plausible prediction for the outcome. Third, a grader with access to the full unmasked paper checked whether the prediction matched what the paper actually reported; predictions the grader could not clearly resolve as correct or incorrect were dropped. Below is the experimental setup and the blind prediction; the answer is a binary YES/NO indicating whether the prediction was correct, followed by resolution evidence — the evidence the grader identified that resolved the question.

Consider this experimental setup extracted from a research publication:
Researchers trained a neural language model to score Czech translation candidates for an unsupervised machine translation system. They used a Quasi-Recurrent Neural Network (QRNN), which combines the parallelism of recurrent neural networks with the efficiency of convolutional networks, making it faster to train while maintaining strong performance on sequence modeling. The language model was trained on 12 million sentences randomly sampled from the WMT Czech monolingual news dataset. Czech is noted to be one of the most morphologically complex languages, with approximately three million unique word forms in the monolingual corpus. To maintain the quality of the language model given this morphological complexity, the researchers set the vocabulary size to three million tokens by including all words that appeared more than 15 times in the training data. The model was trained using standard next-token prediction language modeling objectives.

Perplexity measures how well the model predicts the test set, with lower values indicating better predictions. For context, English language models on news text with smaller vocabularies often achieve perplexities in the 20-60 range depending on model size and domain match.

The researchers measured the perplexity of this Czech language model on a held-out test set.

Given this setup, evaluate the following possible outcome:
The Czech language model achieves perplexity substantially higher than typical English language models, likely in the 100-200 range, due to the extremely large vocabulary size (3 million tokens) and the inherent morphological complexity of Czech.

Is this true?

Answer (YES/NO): NO